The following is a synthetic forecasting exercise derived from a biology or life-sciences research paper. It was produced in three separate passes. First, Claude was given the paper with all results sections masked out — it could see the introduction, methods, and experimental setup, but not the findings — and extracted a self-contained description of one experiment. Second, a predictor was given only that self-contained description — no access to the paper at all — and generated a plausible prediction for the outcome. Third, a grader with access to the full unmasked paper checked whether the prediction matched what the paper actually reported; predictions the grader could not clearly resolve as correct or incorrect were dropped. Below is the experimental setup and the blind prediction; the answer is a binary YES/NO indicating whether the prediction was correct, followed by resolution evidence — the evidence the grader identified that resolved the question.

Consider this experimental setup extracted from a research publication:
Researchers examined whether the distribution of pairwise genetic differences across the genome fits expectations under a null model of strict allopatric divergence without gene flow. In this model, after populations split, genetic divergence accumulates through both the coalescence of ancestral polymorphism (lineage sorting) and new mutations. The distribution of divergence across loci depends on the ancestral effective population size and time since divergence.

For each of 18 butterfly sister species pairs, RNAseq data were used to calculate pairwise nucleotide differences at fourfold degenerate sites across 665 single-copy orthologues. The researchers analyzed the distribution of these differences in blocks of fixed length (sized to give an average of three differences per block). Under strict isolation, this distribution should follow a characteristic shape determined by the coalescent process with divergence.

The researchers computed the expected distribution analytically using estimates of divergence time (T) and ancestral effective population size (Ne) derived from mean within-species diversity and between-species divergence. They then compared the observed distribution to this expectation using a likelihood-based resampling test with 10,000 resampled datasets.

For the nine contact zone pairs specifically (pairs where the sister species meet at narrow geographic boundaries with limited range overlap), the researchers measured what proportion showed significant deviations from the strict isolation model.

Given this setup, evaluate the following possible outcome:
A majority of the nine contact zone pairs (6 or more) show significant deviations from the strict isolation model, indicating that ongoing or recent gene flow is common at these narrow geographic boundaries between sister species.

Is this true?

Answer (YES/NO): YES